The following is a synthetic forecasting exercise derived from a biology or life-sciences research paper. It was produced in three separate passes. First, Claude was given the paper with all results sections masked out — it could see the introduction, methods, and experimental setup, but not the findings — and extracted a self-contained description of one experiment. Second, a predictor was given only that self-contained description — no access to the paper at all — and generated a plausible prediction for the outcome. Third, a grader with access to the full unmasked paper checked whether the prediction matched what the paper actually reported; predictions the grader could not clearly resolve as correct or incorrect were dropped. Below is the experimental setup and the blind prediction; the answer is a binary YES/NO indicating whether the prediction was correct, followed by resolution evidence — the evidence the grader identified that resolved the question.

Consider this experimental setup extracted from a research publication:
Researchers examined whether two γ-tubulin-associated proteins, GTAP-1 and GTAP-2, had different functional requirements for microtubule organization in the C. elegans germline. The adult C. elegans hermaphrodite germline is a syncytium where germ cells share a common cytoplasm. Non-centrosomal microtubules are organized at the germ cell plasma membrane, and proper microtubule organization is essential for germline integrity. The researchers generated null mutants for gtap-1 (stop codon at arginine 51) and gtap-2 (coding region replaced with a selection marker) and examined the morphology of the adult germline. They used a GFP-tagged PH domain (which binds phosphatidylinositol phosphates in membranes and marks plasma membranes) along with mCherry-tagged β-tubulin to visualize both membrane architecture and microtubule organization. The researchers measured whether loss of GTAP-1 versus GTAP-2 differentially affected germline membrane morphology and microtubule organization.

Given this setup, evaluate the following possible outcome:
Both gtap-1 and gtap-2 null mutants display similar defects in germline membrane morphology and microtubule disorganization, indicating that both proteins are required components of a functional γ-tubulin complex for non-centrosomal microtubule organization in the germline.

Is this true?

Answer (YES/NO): NO